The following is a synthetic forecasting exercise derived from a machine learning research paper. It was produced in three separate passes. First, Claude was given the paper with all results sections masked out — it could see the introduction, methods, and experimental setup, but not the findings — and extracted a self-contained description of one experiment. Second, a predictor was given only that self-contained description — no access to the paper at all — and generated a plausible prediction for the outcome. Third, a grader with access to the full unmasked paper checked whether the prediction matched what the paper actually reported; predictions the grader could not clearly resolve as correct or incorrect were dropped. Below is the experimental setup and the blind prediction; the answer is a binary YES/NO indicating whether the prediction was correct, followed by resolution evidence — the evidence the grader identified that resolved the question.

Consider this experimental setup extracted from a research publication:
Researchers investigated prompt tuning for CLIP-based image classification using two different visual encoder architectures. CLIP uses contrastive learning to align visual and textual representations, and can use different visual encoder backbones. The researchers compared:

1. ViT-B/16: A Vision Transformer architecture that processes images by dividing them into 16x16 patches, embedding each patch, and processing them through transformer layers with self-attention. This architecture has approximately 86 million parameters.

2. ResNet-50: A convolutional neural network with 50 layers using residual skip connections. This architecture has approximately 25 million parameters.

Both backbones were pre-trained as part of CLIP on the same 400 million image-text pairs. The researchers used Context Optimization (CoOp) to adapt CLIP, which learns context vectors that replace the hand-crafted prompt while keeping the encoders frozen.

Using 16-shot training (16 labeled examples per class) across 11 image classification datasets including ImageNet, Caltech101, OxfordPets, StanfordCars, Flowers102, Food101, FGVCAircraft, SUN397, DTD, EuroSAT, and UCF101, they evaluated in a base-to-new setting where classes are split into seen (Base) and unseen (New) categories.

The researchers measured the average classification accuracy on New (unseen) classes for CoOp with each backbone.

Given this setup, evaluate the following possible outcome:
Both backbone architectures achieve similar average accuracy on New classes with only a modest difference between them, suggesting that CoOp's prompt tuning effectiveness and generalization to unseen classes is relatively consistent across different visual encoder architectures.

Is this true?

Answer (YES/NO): NO